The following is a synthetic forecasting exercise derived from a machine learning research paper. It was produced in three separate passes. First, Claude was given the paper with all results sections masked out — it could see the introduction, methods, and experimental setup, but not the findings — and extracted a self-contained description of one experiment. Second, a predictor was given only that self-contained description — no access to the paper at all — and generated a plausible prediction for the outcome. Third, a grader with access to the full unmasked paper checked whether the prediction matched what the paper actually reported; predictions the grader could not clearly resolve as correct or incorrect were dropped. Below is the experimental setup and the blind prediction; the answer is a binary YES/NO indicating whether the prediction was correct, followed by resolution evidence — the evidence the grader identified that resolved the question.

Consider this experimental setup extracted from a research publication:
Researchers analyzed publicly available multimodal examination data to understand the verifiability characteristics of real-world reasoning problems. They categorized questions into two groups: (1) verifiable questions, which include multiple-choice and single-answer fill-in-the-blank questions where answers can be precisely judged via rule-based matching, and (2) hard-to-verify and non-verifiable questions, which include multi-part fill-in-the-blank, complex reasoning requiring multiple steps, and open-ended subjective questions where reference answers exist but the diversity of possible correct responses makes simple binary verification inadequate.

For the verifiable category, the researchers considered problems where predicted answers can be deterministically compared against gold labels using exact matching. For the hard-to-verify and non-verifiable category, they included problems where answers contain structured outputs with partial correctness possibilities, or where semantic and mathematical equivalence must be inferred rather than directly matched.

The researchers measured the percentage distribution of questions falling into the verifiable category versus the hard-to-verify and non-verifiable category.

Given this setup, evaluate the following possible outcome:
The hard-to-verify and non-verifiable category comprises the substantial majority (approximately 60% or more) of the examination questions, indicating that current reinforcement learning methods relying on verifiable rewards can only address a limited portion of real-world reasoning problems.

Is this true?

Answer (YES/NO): NO